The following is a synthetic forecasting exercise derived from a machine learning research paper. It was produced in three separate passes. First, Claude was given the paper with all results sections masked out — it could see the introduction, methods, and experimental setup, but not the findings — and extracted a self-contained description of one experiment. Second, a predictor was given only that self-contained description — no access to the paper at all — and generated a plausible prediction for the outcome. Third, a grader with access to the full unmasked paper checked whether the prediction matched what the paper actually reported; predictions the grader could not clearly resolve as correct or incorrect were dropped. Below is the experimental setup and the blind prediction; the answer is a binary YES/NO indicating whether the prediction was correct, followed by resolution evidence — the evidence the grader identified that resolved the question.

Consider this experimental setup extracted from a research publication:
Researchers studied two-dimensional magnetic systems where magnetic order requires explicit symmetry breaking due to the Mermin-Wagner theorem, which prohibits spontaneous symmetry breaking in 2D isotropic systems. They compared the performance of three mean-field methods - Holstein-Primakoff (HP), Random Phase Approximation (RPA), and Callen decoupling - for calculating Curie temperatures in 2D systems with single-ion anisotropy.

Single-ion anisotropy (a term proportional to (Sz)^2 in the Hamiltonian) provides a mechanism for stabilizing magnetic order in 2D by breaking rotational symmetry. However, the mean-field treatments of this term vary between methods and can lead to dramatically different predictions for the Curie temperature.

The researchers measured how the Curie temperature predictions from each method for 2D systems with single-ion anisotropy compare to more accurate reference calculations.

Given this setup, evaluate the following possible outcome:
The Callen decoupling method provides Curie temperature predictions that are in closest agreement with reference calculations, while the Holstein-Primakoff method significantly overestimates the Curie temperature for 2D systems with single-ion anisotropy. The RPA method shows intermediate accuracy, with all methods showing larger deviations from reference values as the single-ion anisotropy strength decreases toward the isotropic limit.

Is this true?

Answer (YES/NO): NO